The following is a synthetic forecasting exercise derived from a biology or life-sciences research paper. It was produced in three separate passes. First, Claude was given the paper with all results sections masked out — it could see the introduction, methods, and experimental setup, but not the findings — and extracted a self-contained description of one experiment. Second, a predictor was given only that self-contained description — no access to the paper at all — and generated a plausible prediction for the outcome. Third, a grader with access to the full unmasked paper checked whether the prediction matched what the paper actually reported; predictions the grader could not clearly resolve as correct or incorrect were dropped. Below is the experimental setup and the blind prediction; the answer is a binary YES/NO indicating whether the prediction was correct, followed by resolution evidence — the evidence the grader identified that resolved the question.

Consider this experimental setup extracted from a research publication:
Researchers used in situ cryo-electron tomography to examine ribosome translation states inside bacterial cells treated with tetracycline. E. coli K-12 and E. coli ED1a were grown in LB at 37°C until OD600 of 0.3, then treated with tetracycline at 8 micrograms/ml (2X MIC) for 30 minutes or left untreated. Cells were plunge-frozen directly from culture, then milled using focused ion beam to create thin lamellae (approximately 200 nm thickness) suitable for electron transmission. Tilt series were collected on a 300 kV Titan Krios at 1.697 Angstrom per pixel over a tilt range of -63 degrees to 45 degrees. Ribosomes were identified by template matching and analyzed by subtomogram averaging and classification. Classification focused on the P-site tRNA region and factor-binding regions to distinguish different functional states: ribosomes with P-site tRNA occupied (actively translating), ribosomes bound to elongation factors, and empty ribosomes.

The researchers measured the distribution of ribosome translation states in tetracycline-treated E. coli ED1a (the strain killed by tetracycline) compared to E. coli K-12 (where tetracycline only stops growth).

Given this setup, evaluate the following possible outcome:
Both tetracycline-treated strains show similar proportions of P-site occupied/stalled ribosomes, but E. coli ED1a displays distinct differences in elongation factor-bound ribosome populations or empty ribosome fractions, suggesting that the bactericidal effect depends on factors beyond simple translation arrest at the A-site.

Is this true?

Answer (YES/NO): NO